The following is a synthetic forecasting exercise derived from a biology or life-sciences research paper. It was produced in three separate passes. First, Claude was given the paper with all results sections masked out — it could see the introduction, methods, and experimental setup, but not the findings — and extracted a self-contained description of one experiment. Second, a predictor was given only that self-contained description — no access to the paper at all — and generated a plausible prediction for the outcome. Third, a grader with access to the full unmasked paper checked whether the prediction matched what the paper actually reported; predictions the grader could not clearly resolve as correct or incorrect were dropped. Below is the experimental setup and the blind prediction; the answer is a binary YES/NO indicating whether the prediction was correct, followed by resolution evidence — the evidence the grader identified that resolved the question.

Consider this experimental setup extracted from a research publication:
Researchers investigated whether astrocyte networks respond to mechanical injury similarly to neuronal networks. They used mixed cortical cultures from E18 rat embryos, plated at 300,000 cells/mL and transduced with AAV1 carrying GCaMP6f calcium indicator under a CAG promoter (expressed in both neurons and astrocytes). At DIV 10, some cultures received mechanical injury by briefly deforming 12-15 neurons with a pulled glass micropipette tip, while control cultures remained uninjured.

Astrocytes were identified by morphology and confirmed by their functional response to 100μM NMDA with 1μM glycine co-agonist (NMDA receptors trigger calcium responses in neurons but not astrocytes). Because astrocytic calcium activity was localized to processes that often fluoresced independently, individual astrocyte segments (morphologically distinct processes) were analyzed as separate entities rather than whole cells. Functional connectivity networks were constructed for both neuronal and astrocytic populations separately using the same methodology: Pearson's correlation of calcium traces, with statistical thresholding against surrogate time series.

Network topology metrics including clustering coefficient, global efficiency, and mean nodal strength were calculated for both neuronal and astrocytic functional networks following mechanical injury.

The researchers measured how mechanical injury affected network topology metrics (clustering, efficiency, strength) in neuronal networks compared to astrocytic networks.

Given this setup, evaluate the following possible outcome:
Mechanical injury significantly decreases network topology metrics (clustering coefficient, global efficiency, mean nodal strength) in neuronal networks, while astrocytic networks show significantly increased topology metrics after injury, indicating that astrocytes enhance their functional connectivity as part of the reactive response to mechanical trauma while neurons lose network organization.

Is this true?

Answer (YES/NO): NO